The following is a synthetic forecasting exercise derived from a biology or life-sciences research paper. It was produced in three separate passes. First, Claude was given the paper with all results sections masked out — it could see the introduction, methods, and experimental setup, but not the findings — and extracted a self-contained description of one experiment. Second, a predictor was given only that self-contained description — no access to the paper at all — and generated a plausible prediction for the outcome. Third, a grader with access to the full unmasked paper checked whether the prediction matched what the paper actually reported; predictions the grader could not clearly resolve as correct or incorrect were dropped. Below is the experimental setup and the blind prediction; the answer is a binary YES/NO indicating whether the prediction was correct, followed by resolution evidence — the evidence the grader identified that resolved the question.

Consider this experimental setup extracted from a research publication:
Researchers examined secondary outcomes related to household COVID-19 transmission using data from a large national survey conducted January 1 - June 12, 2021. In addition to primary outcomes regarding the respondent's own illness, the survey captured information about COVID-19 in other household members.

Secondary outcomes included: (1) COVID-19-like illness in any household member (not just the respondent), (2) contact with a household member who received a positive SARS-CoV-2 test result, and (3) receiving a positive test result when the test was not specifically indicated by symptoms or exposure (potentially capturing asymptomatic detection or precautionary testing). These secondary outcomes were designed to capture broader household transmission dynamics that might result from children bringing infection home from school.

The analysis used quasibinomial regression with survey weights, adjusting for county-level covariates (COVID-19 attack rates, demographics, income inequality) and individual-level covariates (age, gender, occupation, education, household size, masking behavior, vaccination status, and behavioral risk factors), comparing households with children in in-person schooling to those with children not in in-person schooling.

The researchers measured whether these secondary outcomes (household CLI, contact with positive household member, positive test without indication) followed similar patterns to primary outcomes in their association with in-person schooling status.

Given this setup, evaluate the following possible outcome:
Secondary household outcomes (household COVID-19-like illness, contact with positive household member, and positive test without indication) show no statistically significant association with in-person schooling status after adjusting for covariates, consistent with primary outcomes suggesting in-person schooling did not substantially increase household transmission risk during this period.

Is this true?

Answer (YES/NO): NO